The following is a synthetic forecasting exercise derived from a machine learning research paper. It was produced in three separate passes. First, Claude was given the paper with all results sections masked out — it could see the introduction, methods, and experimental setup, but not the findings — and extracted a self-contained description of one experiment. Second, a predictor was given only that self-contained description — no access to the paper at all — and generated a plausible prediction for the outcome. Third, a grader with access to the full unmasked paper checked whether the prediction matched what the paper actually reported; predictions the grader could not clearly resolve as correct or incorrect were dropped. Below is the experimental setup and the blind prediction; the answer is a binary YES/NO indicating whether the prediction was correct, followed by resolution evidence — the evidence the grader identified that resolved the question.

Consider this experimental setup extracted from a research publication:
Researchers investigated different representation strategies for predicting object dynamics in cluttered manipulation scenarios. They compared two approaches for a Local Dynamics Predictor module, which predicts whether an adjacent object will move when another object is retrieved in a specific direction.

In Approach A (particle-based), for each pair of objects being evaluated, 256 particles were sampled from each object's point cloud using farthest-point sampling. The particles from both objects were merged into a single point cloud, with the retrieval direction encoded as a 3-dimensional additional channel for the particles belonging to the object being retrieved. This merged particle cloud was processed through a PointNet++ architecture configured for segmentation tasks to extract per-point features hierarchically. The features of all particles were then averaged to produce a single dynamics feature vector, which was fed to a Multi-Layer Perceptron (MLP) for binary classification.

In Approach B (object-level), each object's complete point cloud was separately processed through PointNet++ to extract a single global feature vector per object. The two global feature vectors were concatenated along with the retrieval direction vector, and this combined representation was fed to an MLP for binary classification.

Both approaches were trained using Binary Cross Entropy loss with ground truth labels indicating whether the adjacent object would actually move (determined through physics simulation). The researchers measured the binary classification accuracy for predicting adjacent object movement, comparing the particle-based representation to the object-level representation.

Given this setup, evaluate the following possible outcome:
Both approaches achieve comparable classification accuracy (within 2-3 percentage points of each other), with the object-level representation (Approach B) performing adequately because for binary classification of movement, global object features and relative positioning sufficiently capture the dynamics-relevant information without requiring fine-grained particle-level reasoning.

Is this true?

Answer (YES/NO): NO